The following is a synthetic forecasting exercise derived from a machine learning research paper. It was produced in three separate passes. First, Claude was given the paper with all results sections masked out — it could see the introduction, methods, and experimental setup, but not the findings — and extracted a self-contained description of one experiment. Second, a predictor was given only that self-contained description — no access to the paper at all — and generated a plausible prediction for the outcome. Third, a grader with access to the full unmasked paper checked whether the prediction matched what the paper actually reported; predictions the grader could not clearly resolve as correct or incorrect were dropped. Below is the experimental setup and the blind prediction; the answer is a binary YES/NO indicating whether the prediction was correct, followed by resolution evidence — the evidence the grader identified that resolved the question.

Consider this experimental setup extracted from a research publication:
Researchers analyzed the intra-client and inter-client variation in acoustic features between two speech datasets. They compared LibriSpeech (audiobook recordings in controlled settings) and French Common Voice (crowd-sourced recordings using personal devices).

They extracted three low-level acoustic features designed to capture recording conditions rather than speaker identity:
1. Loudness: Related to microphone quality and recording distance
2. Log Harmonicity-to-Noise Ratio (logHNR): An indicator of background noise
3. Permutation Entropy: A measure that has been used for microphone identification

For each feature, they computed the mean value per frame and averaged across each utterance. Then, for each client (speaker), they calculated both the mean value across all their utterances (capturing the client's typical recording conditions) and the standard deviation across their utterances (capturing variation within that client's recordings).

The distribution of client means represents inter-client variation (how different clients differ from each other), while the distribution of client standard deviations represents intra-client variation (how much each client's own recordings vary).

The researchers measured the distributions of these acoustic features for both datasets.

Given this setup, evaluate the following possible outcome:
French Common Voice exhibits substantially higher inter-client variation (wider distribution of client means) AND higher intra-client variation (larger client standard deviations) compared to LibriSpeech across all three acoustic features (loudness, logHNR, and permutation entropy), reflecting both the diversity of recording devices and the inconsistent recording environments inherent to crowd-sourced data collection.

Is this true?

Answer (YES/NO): YES